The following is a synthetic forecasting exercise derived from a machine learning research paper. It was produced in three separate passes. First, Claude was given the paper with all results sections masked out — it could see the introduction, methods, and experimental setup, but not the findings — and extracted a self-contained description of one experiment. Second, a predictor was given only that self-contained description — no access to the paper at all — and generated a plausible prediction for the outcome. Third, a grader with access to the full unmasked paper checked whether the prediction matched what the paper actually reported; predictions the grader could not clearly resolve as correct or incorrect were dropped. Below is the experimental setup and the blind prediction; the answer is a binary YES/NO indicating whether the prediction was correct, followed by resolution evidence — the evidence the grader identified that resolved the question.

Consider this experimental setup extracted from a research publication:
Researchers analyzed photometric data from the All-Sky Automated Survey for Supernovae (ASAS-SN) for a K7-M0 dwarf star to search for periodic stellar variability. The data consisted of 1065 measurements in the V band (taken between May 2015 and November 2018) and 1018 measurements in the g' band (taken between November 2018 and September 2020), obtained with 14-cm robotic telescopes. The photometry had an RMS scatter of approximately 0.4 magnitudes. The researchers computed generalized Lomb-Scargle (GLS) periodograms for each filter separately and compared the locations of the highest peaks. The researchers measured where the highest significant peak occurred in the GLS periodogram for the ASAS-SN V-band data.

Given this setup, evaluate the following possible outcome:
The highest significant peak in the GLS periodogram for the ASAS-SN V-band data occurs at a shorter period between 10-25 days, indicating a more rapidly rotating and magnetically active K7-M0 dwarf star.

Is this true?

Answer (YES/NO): NO